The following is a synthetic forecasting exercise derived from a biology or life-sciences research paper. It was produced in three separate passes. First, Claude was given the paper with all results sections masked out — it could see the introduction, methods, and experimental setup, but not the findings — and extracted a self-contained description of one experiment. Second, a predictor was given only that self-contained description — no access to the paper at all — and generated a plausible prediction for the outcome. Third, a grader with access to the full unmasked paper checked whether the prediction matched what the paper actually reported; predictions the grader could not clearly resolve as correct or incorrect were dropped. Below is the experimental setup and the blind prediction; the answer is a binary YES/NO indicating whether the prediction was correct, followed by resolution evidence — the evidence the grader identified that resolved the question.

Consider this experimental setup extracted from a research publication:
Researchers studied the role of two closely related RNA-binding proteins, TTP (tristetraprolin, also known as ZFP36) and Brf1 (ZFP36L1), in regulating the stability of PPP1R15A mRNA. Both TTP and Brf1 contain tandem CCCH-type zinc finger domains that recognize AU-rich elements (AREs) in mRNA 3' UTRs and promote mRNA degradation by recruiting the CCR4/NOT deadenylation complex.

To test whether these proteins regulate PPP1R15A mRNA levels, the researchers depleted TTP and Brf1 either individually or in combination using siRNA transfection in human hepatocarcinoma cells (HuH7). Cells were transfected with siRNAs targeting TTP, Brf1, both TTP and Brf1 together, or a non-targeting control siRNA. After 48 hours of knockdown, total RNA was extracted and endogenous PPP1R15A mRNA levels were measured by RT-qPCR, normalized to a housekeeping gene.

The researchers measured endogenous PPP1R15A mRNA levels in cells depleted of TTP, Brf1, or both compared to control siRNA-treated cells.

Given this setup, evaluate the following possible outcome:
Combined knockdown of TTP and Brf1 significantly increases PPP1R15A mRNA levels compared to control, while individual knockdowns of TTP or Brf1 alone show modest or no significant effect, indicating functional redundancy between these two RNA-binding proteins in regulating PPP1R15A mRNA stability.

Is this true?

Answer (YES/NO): YES